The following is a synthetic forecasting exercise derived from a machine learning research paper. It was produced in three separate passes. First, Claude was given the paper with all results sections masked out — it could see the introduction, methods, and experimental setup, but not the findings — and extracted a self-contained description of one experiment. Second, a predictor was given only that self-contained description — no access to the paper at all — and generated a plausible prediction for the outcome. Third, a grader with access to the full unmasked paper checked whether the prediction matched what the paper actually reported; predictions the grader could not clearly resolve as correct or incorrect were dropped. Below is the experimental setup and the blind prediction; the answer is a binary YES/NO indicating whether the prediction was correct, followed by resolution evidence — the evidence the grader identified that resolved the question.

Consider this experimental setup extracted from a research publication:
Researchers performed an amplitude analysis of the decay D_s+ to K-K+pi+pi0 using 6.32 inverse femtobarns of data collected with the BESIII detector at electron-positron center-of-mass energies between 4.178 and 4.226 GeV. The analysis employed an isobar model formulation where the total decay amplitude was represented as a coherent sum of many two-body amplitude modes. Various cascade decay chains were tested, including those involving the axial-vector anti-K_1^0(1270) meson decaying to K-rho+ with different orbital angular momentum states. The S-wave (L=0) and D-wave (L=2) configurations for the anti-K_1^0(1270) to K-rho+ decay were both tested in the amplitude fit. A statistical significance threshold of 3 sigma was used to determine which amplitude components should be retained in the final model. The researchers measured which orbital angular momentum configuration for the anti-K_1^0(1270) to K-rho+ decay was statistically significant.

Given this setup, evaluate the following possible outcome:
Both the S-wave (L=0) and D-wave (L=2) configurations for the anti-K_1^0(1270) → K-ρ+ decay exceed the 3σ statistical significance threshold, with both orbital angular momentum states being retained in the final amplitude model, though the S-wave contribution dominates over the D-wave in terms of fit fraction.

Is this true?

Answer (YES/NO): NO